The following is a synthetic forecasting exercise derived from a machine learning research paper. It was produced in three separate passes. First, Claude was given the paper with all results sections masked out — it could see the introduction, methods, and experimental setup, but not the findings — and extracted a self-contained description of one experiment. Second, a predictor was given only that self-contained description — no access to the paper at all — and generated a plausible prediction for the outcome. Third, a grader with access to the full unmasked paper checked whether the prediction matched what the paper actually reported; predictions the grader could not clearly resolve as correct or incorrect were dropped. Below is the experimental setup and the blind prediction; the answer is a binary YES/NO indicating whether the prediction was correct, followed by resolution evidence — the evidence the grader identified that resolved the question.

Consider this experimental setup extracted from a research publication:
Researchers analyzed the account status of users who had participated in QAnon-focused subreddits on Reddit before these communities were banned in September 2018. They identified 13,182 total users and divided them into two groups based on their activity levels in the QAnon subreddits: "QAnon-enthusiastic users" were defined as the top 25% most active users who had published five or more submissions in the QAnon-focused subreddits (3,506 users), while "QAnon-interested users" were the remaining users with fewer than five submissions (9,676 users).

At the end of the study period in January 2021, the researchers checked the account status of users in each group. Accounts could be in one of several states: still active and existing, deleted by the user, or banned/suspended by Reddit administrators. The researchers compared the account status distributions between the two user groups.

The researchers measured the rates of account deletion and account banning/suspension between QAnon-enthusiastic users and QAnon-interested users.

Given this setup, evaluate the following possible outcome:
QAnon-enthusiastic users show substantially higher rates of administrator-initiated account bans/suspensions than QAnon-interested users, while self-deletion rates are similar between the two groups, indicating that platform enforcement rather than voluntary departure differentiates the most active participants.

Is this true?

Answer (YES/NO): NO